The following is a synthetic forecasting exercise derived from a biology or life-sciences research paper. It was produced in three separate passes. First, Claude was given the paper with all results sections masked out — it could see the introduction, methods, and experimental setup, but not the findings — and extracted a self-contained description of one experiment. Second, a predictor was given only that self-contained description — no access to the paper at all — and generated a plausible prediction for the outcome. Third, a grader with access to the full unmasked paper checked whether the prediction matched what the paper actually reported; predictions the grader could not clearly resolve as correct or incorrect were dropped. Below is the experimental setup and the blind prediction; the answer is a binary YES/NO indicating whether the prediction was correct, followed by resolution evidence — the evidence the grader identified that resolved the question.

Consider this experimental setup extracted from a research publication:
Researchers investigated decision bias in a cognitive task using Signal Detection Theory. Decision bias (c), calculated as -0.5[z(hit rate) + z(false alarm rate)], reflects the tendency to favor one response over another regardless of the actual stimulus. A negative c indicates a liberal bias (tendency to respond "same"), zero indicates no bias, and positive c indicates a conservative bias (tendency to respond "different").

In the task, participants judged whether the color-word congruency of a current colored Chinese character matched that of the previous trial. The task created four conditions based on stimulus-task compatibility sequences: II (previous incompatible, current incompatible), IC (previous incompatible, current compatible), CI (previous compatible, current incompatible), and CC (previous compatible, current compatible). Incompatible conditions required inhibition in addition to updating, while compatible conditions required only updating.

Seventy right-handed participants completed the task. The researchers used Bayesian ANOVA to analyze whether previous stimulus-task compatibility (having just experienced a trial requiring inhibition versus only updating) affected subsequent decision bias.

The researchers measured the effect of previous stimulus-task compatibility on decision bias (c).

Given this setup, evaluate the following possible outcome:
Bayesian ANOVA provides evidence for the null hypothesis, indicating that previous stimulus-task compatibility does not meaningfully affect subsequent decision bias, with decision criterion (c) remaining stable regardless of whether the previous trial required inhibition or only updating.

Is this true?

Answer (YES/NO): NO